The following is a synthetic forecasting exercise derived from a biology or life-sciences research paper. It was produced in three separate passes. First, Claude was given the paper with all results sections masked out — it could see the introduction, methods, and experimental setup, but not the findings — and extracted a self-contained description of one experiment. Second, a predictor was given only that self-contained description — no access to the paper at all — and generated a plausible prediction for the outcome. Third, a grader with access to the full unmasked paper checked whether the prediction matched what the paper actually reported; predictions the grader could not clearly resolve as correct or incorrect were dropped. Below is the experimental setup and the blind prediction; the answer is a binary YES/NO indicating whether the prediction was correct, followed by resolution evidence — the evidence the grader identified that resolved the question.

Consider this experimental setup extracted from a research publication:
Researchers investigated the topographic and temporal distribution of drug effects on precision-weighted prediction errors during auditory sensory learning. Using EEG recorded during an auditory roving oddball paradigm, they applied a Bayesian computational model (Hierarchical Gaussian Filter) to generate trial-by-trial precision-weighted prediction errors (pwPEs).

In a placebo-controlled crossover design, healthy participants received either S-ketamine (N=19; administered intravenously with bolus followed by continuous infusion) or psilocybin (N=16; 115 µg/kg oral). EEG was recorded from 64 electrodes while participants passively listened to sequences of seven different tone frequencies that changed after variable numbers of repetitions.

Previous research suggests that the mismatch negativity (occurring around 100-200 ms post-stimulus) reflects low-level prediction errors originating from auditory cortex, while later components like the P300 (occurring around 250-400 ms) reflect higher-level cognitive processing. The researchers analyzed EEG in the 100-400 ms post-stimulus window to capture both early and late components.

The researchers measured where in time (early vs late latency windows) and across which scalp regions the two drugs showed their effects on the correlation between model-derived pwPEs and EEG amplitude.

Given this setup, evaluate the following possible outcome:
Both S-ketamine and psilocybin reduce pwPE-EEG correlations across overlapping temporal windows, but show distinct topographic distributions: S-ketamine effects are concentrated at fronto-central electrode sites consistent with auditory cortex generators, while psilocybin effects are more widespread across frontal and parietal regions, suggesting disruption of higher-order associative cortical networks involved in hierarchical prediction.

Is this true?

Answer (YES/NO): NO